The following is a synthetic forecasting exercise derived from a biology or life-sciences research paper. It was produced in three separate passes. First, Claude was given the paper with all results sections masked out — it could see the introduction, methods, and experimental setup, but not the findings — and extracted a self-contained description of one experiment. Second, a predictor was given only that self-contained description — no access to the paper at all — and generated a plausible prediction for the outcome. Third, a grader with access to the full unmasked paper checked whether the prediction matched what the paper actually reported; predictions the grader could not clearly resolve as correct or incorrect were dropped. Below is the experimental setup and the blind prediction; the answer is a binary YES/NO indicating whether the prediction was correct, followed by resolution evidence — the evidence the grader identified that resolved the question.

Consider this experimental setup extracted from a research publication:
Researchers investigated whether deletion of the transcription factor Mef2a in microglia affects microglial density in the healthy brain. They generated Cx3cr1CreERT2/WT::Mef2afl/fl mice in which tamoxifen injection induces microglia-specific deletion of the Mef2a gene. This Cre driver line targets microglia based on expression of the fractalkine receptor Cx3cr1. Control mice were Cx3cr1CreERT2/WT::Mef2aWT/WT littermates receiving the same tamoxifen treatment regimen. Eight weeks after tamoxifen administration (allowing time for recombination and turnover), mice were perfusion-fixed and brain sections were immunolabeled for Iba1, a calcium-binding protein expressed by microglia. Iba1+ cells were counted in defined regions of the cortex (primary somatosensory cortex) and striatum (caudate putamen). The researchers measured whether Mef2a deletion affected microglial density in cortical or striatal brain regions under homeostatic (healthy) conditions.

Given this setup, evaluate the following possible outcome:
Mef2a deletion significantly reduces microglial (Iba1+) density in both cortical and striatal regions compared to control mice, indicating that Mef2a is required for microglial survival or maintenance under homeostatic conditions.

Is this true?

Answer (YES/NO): NO